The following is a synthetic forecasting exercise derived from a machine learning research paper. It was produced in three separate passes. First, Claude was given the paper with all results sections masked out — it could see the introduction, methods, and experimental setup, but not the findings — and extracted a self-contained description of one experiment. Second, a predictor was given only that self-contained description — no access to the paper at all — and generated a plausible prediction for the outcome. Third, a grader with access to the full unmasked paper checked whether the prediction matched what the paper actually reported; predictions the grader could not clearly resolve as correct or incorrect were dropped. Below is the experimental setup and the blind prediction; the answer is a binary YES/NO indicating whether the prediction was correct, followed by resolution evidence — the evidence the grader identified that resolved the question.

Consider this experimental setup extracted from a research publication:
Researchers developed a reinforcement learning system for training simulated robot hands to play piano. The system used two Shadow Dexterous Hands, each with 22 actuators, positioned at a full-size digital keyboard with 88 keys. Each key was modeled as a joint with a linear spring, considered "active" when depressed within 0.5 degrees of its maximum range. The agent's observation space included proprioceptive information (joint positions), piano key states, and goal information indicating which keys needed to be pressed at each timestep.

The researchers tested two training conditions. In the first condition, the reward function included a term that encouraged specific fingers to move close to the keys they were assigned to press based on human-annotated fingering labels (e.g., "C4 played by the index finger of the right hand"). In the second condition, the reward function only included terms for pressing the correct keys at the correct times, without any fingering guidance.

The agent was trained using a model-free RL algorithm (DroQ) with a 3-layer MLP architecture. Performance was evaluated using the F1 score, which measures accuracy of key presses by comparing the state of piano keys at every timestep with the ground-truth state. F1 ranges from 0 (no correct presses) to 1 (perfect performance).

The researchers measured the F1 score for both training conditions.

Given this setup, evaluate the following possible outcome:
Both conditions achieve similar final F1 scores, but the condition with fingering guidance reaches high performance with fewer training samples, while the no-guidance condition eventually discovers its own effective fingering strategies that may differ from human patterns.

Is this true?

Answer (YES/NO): NO